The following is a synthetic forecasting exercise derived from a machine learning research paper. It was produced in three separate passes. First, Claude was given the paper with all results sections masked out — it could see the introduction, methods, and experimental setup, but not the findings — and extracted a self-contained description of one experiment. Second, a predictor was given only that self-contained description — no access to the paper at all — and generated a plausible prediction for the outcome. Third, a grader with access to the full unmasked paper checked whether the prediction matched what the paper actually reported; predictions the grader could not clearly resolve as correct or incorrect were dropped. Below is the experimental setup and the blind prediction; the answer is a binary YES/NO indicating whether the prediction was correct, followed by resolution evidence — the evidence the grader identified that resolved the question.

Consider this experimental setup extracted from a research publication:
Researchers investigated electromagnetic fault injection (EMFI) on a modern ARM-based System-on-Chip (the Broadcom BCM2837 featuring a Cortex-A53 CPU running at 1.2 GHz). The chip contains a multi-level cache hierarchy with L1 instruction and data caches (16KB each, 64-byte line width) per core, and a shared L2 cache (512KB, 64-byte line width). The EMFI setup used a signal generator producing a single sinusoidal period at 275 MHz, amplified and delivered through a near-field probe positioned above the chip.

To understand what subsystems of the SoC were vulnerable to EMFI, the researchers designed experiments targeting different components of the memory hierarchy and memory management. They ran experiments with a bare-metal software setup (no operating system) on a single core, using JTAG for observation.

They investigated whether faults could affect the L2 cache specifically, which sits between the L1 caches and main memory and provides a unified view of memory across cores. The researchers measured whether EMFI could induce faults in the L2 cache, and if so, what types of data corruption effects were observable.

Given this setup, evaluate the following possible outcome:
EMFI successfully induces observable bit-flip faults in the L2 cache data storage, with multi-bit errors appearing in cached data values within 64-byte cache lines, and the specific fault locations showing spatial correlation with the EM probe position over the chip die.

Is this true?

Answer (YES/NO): NO